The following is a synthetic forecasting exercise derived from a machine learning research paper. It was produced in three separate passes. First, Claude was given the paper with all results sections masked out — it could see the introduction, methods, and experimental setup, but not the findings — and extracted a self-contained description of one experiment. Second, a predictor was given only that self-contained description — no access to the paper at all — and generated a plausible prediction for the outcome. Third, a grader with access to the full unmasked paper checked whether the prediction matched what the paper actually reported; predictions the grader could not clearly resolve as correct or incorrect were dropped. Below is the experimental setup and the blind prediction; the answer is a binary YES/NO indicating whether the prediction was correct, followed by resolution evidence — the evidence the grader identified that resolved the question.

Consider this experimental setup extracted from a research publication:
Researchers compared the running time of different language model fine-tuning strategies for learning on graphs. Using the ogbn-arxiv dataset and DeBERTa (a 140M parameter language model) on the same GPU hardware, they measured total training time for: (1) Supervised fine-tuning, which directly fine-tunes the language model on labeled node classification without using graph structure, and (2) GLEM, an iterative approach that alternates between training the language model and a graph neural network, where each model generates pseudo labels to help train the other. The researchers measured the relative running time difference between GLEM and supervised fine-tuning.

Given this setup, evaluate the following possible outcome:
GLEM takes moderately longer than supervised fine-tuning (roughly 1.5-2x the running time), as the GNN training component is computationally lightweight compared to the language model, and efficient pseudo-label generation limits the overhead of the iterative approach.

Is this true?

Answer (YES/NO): NO